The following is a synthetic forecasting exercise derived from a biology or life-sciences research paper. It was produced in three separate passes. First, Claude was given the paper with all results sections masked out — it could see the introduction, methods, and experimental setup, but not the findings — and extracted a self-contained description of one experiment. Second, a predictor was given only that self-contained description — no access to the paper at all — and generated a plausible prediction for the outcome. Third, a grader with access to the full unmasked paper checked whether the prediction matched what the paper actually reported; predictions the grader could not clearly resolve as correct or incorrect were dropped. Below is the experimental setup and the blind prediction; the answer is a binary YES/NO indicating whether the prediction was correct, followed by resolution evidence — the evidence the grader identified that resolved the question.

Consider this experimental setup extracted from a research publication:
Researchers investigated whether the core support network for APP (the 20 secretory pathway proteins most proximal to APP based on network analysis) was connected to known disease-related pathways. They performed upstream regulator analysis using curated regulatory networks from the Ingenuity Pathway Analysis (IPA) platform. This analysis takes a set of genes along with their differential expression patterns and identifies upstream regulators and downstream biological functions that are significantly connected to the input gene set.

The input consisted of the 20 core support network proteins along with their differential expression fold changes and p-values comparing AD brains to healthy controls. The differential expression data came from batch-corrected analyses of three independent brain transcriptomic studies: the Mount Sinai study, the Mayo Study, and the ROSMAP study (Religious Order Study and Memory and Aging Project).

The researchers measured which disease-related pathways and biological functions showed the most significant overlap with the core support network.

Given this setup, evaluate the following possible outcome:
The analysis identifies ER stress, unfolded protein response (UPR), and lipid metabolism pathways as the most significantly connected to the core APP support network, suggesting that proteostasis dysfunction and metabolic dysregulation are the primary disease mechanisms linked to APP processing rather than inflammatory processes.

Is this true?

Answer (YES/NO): NO